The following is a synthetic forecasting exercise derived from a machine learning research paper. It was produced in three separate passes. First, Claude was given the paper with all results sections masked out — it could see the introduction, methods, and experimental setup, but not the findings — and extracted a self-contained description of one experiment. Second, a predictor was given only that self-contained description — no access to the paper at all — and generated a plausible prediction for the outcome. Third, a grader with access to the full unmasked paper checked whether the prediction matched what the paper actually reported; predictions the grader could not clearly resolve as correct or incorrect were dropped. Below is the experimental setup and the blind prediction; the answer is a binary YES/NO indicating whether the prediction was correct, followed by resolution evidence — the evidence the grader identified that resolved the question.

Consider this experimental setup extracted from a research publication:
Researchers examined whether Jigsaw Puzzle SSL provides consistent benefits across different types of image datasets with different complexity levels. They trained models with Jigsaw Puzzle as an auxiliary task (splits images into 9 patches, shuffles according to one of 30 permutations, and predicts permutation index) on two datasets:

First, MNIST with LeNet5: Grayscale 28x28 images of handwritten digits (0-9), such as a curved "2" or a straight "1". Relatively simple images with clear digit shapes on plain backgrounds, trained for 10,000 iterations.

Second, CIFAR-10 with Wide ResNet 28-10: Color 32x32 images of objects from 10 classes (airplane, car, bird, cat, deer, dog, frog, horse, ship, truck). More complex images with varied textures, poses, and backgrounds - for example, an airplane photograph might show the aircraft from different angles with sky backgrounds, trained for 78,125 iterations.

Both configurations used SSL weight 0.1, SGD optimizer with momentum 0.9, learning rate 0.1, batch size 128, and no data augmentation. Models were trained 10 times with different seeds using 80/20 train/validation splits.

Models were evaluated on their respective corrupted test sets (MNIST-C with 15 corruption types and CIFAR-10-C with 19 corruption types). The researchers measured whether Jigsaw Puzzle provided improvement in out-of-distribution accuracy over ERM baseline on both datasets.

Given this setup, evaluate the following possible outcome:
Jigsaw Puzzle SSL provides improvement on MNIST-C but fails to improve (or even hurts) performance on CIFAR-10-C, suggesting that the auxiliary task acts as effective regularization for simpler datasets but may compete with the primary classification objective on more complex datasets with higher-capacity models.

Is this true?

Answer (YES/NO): NO